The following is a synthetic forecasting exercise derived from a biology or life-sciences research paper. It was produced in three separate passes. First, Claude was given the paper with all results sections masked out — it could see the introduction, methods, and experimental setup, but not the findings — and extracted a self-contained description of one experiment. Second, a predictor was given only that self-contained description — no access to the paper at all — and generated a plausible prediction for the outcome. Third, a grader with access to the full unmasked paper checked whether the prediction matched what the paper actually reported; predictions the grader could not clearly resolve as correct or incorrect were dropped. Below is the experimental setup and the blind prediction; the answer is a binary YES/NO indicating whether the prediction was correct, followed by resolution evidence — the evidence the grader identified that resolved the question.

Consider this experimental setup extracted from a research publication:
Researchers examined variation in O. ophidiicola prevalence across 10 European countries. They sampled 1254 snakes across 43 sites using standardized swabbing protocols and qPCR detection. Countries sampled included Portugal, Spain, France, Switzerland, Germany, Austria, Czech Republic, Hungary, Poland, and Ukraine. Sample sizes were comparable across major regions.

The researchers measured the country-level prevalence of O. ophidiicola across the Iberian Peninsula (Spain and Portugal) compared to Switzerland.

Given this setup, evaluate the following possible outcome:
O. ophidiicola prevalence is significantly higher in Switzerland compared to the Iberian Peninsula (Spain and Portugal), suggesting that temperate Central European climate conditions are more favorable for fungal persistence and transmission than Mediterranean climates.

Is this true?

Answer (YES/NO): YES